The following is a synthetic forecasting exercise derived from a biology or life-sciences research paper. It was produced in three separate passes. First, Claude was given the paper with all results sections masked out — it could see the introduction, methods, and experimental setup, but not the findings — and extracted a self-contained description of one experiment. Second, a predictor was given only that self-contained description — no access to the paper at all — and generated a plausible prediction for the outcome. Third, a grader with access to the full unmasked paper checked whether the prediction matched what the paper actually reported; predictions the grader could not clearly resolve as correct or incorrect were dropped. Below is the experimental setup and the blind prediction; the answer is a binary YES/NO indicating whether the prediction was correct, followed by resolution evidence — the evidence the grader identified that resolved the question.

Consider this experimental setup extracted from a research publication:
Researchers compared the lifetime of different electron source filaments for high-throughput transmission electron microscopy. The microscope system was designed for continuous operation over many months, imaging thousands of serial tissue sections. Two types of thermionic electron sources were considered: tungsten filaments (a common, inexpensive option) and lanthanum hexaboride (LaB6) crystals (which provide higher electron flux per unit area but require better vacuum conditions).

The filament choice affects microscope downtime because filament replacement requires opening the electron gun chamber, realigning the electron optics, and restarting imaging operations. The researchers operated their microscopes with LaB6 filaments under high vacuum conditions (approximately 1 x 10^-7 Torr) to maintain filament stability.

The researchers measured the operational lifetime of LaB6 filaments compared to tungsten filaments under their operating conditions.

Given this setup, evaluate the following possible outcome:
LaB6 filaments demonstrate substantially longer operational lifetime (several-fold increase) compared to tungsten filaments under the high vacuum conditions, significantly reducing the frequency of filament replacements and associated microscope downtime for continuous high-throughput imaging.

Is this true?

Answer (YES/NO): YES